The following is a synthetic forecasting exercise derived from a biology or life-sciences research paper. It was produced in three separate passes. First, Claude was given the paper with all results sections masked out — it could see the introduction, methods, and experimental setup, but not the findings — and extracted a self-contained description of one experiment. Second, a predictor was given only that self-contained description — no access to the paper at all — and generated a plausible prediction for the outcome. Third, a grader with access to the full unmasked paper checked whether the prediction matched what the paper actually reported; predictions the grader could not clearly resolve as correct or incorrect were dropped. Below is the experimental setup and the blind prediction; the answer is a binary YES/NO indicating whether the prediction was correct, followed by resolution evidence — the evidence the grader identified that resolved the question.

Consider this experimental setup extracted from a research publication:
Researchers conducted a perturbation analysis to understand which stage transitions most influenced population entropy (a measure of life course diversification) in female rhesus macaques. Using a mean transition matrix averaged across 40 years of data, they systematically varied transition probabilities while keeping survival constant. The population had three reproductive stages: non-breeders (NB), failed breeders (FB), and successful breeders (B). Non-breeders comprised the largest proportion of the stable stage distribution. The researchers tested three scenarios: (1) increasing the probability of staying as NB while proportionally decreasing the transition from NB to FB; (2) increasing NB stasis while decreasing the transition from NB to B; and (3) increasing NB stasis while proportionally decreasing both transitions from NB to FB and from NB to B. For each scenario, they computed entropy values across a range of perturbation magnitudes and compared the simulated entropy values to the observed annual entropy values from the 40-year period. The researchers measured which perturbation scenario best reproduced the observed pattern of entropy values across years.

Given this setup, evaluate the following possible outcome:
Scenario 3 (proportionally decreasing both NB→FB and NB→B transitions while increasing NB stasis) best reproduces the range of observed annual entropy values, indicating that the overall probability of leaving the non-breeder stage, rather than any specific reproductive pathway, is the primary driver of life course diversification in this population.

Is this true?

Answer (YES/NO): NO